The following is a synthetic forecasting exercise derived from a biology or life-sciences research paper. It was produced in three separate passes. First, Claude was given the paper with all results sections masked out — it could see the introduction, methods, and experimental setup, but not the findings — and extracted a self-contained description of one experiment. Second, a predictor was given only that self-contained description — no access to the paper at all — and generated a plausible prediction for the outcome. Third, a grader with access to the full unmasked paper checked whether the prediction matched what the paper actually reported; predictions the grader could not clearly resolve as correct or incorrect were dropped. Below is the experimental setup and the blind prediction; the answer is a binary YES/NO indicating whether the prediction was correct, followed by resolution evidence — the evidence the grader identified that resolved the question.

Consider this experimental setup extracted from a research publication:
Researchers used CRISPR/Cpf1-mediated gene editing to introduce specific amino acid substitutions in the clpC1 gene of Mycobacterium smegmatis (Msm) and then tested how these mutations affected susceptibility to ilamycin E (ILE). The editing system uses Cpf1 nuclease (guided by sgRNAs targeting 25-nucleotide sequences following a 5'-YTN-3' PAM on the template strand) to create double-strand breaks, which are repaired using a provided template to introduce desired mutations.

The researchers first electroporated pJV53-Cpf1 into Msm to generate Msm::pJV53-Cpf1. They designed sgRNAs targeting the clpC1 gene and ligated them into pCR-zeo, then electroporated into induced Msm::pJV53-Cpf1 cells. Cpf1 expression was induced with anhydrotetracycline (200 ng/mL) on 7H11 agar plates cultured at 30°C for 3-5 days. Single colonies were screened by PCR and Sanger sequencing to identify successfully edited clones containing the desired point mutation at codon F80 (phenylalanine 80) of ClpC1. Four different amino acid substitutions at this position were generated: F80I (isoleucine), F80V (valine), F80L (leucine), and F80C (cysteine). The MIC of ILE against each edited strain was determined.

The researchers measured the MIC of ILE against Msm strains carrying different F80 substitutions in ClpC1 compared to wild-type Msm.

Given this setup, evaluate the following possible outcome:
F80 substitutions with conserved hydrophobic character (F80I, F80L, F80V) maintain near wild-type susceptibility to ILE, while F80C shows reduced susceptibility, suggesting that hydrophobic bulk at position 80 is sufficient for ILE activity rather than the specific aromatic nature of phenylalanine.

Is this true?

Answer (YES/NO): NO